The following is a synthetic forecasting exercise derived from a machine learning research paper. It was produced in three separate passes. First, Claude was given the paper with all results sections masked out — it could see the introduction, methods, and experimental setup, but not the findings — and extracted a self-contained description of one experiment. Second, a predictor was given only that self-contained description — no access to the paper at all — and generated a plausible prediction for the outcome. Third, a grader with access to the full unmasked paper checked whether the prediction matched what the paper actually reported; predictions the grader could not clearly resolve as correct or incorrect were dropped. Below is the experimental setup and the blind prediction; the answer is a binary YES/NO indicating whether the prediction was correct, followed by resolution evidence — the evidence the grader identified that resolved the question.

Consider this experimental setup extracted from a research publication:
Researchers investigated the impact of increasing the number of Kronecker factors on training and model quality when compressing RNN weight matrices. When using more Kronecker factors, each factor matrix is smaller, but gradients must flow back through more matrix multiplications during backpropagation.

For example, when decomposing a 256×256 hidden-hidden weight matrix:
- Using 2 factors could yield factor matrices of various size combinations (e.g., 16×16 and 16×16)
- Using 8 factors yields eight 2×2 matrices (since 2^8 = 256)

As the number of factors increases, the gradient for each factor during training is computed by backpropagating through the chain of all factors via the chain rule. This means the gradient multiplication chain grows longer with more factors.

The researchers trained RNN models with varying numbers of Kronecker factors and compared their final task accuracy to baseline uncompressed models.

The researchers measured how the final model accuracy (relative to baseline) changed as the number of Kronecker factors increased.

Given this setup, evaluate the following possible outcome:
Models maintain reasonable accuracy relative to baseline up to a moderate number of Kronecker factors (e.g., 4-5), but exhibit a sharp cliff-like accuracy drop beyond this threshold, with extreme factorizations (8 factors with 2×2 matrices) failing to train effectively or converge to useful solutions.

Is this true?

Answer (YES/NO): NO